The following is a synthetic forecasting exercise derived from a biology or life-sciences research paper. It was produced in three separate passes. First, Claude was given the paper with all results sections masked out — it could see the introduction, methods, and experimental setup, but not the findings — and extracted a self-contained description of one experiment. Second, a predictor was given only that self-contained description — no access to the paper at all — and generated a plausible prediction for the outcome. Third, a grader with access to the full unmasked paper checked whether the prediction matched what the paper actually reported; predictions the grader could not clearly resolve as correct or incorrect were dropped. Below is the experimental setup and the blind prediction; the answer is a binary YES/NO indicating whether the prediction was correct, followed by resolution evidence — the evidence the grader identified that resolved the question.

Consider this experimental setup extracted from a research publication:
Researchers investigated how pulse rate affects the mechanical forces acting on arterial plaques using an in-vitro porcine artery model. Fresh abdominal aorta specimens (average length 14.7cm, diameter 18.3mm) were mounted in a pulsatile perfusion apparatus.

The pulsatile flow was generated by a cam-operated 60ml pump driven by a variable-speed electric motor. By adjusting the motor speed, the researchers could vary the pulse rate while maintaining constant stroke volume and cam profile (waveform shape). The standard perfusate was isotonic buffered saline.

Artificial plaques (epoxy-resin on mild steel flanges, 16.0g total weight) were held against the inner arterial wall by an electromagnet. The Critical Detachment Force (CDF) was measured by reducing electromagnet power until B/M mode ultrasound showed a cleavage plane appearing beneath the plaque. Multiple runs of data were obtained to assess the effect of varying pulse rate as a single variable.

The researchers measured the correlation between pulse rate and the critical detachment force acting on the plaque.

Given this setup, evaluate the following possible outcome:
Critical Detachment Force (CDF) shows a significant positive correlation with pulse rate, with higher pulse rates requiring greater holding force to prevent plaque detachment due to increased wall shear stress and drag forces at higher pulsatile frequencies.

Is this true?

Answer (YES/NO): NO